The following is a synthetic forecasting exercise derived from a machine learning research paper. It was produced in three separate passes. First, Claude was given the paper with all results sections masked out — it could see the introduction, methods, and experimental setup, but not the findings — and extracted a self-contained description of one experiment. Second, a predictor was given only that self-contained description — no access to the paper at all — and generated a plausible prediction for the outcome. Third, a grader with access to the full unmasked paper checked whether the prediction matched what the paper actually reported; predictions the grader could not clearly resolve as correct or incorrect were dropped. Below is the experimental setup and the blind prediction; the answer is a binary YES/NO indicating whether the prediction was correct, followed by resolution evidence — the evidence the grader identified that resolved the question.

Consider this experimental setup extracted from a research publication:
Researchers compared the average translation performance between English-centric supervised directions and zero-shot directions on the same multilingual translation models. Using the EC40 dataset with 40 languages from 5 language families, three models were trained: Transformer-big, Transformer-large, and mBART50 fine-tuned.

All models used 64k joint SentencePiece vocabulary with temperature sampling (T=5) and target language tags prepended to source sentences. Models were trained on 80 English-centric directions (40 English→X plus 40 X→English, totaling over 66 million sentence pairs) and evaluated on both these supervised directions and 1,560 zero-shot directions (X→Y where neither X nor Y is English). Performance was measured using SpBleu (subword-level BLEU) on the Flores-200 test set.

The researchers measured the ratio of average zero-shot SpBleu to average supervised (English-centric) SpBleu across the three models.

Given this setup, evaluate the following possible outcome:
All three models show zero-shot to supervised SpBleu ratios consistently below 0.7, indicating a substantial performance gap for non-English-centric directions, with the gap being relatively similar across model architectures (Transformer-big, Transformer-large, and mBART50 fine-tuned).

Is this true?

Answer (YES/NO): YES